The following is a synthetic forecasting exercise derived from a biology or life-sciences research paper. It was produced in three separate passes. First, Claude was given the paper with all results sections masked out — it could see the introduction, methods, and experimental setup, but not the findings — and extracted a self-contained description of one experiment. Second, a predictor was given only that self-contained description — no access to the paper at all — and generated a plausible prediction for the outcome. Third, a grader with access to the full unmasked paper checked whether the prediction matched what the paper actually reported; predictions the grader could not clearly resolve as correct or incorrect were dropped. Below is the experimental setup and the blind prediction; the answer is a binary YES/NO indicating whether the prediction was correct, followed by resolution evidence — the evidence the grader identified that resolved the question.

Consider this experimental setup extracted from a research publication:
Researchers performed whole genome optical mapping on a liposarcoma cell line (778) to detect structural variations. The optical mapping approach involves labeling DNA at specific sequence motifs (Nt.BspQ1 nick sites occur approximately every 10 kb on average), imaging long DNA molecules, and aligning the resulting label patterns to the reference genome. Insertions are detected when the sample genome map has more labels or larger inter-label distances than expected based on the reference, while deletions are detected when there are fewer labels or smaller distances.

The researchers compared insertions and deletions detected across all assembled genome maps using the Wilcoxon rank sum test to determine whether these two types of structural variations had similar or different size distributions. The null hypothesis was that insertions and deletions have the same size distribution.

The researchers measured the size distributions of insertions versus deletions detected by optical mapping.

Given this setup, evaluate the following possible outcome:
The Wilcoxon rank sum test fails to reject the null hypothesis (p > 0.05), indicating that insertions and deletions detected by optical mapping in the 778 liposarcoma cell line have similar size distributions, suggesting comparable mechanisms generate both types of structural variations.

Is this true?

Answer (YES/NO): NO